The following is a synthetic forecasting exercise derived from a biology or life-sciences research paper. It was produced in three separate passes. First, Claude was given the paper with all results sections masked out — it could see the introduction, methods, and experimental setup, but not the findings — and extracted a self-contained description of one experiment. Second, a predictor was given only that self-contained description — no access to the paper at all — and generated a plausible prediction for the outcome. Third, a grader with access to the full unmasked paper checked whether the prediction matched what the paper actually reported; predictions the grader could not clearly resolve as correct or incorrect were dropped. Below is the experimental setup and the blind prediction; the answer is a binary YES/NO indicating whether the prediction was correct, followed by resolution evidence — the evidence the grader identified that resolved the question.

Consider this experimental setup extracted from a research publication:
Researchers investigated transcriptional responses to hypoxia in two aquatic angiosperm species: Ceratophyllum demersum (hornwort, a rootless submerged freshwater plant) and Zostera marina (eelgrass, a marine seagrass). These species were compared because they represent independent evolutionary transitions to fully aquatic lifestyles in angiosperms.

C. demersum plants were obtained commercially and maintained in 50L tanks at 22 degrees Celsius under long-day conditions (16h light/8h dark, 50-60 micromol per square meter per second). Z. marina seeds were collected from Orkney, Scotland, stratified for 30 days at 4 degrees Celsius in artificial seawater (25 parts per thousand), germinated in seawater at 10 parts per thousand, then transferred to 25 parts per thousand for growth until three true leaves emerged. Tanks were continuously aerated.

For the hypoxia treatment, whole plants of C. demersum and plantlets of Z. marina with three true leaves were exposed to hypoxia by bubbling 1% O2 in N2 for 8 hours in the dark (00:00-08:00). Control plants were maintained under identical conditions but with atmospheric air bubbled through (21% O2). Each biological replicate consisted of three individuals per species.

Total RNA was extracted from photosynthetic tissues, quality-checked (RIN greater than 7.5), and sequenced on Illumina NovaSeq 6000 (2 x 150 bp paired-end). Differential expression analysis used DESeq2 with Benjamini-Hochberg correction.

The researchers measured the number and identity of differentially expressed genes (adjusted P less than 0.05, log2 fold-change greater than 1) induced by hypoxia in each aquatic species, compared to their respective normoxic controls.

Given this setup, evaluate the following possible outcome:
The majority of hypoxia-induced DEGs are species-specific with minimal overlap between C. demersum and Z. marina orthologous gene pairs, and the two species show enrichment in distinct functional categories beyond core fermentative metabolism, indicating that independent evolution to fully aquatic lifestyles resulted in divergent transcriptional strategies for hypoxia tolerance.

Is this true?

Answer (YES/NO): YES